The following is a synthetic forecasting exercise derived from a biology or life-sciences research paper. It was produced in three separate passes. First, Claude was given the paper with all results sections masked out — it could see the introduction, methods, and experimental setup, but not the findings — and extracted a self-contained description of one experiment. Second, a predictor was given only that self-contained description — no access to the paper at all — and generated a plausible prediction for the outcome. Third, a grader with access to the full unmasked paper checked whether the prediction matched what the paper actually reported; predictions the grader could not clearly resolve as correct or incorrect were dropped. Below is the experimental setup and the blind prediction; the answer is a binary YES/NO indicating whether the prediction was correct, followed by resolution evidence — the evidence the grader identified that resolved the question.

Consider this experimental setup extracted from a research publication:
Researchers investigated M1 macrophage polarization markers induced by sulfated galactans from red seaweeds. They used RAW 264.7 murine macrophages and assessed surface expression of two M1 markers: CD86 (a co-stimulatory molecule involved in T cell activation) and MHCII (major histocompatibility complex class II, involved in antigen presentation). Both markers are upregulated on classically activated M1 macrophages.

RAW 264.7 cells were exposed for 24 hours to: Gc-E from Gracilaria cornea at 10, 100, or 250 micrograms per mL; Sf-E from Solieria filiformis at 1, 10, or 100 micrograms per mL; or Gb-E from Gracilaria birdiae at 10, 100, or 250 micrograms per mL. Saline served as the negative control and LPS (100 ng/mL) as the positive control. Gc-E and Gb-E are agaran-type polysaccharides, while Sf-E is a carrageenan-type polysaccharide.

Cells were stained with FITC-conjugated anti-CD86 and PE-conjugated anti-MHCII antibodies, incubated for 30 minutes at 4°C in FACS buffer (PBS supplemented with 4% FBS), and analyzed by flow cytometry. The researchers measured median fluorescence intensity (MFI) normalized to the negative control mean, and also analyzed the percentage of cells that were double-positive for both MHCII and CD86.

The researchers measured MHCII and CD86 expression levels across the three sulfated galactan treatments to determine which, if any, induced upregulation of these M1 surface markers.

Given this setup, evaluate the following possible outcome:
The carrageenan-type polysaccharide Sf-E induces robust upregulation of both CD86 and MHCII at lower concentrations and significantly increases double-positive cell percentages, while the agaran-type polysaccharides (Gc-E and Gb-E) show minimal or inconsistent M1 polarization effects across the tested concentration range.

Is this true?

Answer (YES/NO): NO